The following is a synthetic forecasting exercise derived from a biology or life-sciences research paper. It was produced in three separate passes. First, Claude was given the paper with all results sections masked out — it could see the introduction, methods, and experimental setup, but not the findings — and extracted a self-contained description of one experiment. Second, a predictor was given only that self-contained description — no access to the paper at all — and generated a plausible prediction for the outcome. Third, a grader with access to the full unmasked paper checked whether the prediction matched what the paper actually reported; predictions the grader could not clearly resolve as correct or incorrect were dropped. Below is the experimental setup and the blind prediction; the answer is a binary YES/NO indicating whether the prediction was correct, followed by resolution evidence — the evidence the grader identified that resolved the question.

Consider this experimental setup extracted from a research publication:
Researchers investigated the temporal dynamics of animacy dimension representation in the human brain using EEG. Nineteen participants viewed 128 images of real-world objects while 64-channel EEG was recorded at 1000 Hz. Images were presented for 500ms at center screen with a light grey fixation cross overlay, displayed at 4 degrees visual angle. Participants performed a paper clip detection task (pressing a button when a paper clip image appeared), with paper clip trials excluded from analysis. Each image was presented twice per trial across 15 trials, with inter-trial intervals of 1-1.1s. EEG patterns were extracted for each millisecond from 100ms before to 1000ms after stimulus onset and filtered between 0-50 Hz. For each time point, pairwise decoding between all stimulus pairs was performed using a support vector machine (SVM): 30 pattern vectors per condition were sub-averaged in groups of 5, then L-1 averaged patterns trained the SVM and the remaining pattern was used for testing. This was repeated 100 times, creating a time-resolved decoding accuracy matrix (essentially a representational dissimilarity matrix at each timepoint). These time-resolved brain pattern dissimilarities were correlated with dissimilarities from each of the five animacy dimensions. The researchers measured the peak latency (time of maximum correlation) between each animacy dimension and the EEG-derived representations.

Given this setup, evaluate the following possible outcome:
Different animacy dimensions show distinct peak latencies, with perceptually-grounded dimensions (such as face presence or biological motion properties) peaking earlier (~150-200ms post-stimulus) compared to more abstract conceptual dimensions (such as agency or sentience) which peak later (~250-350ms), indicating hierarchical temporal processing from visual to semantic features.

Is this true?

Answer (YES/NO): NO